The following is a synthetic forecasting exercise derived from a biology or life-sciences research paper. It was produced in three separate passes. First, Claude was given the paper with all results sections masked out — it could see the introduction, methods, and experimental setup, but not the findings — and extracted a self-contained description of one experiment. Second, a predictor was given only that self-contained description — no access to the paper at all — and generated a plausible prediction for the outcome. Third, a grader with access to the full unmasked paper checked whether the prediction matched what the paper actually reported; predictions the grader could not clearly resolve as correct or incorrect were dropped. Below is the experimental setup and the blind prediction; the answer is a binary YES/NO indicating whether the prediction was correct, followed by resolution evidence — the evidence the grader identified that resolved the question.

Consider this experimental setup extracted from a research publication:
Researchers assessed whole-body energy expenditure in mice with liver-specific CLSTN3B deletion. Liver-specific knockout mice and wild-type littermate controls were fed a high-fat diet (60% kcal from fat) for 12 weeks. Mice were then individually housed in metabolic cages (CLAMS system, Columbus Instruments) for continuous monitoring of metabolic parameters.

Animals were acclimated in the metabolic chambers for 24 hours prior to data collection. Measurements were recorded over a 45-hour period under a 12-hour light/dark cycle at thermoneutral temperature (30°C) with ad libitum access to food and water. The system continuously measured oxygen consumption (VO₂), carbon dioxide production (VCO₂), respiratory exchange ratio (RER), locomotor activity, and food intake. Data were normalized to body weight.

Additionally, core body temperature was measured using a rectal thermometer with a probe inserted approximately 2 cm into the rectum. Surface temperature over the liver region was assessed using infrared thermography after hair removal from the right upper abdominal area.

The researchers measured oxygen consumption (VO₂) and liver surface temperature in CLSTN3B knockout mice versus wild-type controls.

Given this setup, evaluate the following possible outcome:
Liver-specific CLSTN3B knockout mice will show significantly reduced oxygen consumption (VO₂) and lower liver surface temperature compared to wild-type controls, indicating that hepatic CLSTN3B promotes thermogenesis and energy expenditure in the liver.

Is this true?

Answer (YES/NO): NO